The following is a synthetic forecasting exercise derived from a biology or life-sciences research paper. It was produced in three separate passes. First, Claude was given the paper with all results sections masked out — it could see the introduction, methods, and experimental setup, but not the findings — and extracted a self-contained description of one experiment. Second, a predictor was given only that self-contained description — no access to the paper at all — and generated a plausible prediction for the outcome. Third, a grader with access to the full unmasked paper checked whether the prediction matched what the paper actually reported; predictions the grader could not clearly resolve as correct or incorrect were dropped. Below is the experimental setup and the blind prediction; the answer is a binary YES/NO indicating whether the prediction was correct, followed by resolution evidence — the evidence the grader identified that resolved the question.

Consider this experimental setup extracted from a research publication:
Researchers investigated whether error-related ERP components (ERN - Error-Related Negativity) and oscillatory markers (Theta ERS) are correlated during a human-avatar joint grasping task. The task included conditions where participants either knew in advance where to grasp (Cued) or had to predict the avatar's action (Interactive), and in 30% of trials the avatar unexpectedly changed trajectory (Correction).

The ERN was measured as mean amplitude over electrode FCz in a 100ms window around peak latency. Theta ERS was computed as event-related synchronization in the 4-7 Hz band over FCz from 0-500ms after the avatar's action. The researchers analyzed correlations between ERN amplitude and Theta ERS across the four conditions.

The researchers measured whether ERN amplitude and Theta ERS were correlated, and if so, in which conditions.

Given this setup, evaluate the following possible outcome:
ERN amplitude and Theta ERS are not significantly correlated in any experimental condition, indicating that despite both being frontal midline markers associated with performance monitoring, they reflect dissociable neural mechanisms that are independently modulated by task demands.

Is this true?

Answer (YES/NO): NO